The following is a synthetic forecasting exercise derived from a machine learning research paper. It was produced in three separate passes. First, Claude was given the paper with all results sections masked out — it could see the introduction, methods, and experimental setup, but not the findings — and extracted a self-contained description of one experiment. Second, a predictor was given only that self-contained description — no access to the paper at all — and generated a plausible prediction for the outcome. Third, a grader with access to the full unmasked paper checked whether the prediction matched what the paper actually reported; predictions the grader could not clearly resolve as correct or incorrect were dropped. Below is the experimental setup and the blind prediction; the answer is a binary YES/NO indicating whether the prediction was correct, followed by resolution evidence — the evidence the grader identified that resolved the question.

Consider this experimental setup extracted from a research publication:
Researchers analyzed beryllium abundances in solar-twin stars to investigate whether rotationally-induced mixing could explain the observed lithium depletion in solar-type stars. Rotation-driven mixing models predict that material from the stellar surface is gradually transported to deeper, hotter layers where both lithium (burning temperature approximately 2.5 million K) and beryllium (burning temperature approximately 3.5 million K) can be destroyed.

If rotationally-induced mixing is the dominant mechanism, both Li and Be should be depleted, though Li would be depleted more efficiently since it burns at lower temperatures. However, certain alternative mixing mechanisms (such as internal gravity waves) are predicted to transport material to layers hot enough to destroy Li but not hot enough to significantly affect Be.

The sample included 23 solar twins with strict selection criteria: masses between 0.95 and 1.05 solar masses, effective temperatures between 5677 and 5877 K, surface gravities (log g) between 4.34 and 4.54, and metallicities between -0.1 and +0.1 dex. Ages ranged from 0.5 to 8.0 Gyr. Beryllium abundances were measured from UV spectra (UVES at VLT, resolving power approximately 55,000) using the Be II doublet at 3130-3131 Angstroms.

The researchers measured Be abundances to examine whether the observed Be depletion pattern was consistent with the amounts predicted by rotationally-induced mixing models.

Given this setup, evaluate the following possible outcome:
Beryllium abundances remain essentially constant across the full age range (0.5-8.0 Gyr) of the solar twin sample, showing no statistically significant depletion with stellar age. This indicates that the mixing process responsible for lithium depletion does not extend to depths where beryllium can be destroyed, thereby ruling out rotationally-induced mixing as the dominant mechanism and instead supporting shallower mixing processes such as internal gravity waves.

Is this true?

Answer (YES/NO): YES